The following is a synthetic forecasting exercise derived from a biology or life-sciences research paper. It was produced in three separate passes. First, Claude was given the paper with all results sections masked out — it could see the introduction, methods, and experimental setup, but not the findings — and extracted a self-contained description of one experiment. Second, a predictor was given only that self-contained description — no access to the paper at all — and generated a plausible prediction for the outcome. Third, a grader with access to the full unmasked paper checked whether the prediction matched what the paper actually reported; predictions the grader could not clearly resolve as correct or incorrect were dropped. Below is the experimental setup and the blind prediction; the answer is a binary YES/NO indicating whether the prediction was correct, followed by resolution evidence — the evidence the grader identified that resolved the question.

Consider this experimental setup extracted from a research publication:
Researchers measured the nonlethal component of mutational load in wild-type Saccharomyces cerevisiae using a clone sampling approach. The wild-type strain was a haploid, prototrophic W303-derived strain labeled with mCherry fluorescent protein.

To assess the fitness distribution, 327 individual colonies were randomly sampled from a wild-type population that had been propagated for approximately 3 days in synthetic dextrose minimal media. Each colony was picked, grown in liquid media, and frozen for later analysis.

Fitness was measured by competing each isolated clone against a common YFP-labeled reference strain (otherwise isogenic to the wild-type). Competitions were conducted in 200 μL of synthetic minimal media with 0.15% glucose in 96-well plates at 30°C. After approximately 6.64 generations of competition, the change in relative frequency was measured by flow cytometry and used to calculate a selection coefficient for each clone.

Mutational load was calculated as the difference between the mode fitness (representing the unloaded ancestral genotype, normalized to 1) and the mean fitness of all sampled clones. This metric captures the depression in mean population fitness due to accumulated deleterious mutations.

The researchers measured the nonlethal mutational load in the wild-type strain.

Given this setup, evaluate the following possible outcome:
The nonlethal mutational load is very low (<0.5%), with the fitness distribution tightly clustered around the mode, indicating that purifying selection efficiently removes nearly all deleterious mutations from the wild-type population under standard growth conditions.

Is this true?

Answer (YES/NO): YES